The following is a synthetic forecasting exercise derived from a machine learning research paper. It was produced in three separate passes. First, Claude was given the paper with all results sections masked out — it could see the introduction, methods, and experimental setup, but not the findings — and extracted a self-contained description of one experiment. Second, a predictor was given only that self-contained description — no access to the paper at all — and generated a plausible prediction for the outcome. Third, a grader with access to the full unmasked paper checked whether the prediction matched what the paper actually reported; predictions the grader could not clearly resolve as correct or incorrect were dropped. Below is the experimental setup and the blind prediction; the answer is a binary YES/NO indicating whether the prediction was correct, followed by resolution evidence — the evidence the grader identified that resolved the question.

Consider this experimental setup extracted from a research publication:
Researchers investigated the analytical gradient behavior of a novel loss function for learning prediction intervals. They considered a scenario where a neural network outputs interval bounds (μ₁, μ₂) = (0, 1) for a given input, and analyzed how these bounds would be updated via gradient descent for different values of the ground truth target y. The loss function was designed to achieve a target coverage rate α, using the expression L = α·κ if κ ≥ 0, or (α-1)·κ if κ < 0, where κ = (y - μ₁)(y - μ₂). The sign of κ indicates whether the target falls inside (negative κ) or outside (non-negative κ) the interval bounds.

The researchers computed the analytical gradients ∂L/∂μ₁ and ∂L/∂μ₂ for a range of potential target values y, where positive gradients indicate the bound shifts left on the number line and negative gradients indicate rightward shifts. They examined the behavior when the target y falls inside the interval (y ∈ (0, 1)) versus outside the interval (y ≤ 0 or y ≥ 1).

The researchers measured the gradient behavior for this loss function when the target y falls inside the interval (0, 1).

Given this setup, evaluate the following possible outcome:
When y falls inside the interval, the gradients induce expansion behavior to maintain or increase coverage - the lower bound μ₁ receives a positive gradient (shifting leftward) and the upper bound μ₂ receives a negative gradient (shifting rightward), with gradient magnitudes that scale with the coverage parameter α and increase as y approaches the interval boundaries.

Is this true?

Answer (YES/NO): NO